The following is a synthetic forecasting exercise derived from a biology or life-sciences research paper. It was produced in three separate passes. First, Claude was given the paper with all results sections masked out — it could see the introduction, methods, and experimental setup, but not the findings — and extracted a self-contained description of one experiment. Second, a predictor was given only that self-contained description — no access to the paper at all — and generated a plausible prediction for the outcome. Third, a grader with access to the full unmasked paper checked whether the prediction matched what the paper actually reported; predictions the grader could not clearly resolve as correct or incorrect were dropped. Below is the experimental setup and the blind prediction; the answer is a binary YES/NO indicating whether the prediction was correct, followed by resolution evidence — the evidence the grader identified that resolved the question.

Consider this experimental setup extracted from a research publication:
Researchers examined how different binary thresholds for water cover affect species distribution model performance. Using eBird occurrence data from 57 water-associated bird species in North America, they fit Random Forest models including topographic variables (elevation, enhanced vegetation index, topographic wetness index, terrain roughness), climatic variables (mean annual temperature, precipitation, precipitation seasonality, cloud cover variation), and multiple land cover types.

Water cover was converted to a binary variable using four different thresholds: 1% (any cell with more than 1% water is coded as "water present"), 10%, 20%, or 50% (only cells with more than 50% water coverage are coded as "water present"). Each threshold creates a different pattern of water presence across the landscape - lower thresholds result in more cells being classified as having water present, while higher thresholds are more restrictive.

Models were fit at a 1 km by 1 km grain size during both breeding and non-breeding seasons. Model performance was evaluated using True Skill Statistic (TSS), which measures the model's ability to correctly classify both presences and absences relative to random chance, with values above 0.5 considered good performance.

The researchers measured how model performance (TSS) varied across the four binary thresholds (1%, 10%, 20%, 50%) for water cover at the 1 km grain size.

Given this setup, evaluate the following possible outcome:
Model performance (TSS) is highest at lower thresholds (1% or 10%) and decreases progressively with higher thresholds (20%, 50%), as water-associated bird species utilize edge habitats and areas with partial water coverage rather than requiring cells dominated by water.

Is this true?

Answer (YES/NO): NO